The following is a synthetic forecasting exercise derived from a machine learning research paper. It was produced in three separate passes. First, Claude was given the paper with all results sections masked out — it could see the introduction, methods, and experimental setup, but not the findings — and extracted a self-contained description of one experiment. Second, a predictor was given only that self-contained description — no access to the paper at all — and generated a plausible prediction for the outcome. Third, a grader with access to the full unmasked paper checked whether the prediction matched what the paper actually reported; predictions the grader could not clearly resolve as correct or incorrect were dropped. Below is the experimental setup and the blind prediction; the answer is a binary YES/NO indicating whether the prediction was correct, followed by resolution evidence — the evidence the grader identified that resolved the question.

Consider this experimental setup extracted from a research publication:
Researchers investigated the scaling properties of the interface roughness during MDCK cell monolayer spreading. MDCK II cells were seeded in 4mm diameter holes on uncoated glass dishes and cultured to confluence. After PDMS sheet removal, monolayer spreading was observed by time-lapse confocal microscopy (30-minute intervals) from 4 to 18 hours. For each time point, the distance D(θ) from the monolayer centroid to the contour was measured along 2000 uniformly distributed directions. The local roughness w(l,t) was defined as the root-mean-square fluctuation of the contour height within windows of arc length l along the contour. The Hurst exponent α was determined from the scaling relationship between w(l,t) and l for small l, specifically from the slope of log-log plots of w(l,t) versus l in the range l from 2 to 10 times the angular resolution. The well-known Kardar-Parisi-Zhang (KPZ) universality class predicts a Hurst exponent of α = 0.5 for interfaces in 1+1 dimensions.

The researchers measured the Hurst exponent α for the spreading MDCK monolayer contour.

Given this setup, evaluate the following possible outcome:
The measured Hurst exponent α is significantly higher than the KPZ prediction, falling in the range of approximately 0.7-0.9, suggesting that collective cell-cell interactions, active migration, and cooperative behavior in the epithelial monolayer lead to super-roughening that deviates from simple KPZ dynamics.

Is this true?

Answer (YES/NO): YES